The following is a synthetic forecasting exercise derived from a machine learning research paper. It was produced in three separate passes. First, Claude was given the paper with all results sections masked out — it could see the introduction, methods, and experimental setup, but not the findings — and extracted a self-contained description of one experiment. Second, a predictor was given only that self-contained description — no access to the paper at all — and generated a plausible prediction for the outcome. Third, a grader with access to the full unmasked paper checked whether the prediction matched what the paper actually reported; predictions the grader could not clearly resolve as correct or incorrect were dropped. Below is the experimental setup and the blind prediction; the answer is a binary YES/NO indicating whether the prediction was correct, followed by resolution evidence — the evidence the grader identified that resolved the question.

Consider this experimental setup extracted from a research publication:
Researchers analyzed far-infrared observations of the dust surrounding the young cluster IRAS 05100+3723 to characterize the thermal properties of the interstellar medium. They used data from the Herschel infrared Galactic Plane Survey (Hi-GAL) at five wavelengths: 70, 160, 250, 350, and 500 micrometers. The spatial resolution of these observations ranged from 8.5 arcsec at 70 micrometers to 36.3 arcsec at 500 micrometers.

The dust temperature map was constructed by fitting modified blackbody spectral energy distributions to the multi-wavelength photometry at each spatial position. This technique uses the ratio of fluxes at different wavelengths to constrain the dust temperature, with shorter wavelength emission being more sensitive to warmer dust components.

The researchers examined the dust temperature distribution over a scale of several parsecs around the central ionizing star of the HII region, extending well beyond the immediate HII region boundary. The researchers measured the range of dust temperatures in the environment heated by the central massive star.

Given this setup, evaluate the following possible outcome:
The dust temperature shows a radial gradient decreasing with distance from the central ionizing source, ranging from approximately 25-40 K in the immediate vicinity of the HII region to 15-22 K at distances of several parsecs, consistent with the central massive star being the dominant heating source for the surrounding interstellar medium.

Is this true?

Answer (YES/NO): NO